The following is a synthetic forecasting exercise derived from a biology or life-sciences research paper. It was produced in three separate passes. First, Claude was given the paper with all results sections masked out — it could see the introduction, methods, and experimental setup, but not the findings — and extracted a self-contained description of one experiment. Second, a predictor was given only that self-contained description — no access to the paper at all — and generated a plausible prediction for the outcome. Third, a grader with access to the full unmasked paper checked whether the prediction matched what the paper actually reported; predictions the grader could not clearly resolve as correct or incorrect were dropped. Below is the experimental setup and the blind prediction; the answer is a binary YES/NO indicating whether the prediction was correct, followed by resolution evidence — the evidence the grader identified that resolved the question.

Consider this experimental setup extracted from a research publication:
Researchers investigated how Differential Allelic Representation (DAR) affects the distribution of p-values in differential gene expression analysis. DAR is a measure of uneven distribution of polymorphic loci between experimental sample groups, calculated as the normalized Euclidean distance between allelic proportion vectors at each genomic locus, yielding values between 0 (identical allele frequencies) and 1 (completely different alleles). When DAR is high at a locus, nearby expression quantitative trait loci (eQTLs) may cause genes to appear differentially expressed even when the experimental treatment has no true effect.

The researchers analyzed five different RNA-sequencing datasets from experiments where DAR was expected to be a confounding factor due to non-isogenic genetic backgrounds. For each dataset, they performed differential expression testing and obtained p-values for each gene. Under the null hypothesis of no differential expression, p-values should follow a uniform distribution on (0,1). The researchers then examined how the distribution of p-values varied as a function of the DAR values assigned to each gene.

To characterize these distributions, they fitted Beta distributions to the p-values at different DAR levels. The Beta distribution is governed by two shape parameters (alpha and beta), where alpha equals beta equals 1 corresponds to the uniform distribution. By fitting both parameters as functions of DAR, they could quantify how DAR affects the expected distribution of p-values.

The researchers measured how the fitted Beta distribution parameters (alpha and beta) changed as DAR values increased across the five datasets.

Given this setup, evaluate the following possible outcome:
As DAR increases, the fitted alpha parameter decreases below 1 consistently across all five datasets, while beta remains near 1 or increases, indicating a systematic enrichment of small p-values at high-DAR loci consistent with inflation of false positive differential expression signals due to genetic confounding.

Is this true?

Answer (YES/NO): YES